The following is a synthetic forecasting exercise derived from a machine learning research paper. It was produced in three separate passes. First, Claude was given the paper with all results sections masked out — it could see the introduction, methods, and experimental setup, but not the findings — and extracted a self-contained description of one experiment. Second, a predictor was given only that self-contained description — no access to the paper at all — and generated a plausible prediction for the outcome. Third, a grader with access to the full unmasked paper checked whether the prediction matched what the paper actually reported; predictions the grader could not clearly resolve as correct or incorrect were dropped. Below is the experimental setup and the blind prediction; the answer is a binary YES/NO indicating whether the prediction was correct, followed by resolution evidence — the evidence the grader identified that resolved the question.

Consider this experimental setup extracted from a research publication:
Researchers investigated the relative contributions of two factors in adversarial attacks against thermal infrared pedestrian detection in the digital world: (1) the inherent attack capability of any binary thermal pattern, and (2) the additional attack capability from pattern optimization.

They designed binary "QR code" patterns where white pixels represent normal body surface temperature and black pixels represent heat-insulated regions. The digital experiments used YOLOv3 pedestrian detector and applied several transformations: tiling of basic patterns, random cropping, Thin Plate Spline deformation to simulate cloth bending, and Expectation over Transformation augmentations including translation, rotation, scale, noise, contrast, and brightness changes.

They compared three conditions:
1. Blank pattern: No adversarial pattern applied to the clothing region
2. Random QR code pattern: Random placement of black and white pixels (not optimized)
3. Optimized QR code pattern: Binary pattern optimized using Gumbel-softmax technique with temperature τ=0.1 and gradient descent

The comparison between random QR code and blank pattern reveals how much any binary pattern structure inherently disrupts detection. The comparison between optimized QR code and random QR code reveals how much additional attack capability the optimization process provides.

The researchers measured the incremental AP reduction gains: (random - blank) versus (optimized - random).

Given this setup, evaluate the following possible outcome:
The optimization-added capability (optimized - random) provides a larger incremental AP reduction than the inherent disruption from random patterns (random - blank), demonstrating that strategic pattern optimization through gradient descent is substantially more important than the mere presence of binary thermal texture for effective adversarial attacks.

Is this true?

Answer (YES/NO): NO